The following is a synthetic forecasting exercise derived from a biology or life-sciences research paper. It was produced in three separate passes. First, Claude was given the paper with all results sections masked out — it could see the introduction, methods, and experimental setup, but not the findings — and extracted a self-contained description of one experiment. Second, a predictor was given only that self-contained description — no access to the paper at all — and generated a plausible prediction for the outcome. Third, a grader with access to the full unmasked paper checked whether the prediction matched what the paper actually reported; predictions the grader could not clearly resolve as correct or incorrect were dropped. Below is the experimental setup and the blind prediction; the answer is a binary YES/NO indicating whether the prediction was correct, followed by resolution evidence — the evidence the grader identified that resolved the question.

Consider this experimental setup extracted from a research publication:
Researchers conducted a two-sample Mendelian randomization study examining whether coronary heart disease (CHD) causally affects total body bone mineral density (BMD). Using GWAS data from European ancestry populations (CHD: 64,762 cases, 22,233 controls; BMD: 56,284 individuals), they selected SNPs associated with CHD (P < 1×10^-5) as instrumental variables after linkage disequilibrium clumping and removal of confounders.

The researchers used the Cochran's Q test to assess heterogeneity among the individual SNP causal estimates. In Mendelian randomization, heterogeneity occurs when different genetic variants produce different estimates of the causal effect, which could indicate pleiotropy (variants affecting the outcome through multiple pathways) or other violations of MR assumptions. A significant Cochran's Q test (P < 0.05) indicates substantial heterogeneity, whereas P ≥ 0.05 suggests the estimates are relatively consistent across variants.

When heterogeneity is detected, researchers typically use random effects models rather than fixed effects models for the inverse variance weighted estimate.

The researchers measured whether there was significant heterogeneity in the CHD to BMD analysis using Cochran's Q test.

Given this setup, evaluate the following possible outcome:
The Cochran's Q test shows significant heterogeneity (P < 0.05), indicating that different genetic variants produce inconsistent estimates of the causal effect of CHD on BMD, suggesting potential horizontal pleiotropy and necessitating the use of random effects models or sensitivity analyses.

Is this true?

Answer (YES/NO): NO